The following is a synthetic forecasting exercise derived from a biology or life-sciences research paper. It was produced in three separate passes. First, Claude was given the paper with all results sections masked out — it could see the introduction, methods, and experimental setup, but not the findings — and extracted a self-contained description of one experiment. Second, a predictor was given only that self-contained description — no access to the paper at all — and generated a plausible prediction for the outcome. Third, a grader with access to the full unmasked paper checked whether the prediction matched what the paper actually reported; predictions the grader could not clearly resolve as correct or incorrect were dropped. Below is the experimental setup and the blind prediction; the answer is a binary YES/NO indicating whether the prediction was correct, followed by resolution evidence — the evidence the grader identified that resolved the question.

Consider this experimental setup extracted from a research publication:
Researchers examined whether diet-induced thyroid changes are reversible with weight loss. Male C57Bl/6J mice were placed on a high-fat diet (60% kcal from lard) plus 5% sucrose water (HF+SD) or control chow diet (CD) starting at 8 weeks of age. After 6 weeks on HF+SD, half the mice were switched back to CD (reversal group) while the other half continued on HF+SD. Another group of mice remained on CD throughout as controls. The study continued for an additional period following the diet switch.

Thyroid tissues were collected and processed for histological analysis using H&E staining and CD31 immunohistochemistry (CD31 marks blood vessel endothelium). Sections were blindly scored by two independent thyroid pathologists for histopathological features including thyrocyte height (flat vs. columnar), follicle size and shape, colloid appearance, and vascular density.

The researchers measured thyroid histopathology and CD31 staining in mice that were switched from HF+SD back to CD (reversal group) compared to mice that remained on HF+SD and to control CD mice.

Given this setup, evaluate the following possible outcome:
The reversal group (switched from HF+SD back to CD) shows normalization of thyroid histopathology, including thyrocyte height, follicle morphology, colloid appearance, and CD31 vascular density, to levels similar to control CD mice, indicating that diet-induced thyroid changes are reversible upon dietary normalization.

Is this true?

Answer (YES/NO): YES